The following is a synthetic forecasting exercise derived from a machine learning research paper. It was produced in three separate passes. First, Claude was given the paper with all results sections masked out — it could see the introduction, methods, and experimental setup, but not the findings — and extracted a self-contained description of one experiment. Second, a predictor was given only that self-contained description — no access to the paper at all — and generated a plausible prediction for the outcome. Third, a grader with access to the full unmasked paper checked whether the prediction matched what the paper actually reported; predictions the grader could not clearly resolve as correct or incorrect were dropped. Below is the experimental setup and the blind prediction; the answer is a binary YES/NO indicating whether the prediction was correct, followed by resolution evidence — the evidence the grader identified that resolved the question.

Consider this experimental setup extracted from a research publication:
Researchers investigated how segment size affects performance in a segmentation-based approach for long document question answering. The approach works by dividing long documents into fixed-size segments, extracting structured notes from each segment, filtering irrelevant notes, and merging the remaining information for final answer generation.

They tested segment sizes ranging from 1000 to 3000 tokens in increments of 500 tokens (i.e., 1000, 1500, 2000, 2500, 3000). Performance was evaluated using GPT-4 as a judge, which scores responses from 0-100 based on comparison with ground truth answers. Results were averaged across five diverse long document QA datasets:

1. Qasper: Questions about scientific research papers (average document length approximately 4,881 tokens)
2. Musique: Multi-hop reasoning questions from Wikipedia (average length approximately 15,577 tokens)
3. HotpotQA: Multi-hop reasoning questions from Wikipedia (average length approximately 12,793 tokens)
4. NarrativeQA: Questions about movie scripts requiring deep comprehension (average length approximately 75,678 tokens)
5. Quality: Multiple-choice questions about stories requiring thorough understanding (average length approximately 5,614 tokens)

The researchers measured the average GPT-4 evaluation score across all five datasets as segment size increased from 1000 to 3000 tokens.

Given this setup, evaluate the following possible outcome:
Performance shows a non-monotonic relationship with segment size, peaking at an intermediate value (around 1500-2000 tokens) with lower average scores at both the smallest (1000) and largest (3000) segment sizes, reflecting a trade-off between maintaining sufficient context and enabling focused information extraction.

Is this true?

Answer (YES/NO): NO